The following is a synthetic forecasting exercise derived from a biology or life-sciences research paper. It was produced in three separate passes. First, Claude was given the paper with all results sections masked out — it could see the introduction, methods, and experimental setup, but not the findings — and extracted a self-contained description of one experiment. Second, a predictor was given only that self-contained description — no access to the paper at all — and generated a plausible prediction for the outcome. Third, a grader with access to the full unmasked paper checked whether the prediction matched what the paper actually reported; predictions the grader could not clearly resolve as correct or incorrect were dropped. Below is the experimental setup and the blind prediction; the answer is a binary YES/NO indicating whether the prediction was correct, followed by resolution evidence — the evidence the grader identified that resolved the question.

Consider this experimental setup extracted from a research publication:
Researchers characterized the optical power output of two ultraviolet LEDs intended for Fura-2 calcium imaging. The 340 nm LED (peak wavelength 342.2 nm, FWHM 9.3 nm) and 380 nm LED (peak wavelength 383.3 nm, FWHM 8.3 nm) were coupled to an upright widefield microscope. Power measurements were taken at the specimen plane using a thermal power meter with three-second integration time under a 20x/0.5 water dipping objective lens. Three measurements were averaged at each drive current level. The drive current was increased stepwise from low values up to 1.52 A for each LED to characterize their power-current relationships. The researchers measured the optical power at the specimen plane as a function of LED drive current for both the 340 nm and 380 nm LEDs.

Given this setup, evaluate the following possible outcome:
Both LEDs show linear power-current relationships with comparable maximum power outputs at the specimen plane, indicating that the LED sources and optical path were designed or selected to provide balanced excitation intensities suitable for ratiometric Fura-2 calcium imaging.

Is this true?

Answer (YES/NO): NO